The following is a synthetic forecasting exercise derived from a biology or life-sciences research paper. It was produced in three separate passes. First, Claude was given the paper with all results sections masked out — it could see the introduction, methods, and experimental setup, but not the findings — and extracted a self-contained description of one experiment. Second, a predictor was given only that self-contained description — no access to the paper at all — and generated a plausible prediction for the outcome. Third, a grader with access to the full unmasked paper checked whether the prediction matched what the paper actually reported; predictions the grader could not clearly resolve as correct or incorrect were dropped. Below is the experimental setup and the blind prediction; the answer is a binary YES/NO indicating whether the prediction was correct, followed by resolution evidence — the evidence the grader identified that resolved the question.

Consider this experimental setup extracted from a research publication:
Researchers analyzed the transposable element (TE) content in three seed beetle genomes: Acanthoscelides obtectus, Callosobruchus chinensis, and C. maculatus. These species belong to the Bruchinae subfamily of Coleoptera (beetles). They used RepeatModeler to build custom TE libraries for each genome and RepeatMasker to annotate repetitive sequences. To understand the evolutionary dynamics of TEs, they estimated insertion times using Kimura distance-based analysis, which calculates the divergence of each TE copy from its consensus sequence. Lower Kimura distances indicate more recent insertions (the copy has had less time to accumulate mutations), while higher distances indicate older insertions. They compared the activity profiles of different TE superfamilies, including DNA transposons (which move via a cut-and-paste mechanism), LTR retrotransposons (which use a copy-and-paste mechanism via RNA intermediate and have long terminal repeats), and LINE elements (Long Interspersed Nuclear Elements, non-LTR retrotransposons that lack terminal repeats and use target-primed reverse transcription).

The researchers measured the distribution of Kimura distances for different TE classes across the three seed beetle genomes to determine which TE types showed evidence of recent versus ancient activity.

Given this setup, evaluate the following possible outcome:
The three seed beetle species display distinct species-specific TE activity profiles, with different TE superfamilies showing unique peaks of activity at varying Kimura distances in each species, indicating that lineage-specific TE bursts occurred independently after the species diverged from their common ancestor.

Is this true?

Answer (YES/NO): NO